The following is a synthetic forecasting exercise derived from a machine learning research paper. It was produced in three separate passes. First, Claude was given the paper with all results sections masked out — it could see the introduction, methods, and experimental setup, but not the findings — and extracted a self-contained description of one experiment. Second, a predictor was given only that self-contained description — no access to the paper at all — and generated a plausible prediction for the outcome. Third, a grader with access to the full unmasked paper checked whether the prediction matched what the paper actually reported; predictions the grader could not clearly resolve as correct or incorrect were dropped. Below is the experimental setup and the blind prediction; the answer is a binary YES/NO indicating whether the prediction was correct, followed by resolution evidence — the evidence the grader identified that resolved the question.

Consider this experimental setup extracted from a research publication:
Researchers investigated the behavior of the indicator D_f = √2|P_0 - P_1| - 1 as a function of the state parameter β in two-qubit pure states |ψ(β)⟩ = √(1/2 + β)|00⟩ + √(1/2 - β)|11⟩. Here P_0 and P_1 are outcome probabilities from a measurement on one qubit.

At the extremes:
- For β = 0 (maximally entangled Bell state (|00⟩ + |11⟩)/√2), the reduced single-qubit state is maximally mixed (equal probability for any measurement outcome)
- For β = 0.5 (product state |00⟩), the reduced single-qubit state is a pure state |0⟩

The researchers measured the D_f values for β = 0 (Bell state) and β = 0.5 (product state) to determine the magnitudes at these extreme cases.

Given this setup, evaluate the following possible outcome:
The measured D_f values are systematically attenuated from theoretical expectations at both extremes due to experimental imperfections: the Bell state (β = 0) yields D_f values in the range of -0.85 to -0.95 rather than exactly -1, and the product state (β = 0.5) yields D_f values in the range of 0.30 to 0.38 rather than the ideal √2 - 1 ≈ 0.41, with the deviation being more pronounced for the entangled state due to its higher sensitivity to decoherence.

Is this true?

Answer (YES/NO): NO